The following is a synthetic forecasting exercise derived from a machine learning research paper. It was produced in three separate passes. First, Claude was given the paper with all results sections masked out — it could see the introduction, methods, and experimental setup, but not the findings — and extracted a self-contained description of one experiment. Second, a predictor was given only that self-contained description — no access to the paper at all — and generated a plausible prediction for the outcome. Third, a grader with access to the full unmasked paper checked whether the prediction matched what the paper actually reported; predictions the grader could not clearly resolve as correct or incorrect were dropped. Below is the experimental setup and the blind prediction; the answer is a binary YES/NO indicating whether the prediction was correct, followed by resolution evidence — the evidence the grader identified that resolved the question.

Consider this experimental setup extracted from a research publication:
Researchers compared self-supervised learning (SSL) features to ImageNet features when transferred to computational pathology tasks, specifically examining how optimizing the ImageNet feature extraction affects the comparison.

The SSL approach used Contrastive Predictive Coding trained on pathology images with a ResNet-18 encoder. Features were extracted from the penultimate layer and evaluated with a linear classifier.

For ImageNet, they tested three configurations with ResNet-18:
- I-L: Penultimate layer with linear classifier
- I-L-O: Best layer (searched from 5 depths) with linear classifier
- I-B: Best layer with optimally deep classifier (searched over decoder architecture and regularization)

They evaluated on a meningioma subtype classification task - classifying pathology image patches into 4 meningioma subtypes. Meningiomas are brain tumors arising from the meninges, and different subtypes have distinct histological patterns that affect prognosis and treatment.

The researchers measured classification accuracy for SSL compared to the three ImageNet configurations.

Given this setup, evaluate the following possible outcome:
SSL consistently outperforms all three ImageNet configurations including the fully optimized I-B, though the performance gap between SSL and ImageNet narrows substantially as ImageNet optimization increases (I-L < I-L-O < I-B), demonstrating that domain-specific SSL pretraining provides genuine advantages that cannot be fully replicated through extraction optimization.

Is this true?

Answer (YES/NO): YES